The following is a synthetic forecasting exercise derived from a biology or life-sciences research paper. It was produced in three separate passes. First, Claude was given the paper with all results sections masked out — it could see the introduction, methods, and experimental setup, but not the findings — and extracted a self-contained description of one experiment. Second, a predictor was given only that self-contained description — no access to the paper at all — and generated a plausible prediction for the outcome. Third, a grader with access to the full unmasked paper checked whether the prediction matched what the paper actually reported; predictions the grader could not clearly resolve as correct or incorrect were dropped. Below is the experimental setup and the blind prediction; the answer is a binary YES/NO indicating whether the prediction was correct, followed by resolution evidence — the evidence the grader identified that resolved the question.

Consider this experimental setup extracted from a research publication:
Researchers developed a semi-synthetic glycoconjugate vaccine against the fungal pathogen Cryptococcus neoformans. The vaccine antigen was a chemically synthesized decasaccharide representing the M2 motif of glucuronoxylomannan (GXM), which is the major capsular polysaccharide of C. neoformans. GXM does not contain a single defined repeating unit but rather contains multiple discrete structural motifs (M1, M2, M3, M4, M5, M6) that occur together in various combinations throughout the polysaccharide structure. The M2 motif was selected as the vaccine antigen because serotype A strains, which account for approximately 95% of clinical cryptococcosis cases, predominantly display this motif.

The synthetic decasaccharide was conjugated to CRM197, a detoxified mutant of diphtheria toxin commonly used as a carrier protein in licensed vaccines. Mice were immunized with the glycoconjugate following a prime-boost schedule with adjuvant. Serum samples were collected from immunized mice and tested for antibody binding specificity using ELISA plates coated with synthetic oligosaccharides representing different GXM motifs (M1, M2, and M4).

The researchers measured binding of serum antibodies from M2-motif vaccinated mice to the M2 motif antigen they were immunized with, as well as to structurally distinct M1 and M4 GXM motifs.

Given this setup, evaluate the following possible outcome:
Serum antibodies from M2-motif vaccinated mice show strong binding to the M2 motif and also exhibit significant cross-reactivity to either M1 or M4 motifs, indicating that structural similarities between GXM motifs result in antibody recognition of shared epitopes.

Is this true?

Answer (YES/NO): NO